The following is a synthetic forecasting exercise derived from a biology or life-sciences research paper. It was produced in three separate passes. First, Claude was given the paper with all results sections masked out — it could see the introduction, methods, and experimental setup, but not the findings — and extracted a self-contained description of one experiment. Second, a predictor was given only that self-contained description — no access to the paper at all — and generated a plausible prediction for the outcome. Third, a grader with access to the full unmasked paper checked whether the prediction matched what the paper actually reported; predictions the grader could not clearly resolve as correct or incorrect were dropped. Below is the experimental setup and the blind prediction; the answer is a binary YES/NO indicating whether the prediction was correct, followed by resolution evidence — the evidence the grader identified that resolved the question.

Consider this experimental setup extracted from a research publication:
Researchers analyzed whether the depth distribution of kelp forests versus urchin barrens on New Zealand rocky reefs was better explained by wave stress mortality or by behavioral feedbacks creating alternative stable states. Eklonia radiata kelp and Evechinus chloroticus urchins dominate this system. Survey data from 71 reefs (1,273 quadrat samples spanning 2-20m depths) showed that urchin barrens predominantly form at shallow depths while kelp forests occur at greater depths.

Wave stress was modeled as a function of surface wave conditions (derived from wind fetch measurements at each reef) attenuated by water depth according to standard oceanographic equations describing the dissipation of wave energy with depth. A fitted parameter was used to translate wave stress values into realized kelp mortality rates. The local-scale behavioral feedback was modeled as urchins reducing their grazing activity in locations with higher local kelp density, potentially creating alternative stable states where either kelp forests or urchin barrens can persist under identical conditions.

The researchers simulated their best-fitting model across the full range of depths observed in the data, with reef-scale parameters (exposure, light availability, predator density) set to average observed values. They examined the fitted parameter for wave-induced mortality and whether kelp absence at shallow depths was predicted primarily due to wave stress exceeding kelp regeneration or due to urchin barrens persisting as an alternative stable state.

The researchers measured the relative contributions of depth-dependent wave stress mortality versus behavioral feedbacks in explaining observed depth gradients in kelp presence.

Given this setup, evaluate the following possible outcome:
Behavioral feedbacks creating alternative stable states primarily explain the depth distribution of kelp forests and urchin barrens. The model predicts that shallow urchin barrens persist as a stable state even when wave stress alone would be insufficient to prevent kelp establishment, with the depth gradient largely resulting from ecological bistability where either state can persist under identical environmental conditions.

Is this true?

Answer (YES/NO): NO